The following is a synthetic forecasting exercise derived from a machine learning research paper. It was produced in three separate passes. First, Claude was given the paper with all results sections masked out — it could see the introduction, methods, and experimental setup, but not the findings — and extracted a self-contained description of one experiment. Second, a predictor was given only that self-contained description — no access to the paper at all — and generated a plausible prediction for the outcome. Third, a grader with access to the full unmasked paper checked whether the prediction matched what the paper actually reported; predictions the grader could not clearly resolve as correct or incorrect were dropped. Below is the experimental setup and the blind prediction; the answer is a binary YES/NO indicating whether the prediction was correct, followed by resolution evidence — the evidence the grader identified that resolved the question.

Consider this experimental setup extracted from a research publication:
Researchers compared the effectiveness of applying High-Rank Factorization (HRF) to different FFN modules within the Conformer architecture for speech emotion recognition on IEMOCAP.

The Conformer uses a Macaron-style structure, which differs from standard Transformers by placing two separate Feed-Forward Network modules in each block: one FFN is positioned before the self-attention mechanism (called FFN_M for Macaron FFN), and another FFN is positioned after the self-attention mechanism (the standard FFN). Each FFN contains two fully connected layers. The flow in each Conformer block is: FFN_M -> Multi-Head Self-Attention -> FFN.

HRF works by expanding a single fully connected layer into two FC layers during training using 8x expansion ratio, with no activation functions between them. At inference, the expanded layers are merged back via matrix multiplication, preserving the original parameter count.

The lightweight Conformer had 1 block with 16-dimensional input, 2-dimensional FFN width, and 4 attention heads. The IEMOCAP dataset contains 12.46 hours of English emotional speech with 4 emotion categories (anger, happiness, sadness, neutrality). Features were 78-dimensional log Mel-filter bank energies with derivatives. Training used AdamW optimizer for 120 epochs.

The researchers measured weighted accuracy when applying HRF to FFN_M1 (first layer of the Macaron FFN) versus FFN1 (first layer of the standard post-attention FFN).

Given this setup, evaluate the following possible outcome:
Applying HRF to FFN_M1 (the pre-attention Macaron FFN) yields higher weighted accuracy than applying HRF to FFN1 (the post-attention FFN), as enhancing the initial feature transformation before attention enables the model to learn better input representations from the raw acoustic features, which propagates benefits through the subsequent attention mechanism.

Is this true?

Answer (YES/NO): YES